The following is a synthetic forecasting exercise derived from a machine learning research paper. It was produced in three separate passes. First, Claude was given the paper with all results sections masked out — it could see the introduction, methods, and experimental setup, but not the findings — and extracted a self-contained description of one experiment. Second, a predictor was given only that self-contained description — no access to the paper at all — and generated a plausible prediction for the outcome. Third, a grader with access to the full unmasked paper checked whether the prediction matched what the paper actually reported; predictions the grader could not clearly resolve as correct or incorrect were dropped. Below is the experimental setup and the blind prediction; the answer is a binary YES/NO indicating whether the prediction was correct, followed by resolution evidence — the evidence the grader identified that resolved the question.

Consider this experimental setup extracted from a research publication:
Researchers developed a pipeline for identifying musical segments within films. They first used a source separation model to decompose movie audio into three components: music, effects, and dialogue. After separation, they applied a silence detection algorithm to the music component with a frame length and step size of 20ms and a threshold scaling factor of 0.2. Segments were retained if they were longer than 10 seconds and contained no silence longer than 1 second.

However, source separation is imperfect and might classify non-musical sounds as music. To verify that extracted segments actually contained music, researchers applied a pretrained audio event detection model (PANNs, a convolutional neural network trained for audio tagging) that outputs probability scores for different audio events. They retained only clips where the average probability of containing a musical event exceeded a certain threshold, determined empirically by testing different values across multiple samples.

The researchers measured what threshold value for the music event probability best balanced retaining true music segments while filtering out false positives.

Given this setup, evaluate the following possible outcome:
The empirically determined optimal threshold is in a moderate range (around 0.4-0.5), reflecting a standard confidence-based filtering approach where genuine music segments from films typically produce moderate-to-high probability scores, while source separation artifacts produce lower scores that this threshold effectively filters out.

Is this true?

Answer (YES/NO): NO